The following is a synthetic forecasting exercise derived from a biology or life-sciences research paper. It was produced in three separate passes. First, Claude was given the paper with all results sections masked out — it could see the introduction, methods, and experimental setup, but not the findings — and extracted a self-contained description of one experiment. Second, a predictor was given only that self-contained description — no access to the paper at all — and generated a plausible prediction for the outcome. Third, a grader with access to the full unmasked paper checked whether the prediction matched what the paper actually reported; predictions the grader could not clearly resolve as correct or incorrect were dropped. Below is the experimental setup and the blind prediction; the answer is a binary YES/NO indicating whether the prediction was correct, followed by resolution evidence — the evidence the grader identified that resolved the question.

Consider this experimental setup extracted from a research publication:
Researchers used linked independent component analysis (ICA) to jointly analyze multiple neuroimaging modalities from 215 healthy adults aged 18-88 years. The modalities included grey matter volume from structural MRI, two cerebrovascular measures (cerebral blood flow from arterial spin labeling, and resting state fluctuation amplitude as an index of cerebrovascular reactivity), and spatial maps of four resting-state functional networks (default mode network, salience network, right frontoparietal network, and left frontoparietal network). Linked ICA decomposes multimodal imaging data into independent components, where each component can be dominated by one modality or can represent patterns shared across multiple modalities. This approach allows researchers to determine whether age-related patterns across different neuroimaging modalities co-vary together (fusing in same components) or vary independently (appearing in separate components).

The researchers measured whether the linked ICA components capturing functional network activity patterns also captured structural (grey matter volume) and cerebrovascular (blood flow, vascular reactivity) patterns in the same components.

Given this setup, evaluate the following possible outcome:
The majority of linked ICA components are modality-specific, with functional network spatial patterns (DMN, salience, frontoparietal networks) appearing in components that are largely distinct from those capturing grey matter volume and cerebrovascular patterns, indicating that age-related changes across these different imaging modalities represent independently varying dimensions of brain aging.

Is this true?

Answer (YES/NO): YES